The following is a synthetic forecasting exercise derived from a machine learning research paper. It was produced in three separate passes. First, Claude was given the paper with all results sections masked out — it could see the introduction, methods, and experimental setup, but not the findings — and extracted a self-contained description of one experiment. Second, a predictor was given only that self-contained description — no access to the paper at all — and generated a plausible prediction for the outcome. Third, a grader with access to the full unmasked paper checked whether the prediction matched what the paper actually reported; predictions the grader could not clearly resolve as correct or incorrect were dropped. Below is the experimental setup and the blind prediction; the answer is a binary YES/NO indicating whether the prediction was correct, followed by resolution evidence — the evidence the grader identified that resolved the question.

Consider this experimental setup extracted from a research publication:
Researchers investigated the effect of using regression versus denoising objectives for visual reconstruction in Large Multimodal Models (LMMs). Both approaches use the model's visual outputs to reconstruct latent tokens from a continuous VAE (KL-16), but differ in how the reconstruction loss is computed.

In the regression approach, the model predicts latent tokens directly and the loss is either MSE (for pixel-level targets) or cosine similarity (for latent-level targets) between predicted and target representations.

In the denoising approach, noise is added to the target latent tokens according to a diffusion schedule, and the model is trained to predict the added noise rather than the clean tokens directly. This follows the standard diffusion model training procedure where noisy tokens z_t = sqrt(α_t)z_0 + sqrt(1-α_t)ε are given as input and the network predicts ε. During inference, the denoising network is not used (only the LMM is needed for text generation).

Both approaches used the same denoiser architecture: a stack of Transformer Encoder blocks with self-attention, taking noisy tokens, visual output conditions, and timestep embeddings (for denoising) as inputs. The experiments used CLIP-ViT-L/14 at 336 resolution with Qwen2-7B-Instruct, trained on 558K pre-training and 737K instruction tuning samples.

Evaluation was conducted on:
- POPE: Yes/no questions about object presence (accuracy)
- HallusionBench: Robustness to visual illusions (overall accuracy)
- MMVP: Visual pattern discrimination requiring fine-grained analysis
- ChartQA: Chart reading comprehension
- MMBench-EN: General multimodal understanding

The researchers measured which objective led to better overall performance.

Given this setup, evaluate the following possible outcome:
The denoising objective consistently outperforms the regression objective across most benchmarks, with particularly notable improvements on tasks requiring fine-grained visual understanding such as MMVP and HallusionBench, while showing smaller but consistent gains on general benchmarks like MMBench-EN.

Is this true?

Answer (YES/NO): NO